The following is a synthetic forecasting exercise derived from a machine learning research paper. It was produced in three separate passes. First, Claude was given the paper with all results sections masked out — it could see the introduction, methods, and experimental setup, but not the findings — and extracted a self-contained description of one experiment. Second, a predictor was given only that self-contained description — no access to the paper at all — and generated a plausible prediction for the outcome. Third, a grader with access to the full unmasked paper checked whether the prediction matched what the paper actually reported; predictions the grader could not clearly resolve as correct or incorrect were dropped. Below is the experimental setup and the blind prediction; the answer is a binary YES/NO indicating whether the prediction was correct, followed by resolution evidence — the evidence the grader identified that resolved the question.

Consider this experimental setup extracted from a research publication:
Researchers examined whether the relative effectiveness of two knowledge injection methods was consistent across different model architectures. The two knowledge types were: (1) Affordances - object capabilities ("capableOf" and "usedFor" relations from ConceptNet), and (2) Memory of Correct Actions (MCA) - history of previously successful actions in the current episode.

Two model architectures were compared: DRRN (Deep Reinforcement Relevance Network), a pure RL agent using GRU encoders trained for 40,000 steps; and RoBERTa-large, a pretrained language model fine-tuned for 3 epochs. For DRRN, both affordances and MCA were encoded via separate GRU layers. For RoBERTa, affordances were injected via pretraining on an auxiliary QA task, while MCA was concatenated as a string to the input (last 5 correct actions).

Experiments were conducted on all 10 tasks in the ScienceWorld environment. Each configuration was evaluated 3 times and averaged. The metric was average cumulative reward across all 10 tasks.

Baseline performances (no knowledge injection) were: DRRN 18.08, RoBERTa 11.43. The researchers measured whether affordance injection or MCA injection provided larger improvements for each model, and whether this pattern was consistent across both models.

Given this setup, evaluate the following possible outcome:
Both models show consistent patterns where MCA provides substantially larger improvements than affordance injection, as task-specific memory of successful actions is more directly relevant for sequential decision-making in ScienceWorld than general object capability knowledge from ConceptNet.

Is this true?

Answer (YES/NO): NO